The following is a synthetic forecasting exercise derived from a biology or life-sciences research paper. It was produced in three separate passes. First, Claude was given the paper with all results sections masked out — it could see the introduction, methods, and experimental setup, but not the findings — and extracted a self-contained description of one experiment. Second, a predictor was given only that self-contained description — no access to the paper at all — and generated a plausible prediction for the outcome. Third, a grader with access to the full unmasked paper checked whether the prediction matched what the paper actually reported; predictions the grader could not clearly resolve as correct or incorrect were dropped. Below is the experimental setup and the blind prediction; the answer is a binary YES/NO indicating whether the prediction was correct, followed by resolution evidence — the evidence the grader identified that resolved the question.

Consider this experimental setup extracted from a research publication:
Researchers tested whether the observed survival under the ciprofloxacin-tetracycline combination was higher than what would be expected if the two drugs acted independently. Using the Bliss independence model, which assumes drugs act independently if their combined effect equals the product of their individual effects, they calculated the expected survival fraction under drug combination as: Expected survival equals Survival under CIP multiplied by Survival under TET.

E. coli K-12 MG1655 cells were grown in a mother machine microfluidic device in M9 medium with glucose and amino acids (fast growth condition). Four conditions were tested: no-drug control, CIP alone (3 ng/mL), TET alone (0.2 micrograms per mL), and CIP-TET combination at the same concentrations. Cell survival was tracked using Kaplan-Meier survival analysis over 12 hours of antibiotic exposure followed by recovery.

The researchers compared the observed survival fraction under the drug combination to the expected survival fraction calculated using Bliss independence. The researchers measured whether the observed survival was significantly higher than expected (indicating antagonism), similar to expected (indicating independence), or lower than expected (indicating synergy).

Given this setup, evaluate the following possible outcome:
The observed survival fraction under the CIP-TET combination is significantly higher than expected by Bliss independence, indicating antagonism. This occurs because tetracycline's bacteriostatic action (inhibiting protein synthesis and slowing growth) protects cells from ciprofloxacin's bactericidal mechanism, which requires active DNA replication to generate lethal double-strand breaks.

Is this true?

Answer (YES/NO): YES